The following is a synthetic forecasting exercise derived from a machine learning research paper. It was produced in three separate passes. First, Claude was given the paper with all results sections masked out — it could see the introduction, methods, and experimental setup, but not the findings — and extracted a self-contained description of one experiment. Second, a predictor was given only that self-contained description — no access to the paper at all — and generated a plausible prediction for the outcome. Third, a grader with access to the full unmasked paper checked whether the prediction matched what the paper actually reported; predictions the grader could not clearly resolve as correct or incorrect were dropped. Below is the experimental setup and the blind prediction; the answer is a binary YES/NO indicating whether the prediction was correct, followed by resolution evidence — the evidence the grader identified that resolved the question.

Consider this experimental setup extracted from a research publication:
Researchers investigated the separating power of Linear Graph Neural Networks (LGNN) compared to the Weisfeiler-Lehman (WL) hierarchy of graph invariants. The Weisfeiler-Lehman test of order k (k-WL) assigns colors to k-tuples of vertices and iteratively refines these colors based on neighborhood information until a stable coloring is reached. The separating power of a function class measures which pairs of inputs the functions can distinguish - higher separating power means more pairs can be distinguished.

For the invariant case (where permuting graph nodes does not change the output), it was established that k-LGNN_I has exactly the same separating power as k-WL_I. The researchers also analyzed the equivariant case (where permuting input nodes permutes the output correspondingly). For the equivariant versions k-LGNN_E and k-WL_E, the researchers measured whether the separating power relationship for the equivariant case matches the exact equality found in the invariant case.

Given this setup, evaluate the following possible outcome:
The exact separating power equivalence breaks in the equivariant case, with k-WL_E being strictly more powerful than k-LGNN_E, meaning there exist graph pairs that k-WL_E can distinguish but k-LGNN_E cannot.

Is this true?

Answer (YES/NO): NO